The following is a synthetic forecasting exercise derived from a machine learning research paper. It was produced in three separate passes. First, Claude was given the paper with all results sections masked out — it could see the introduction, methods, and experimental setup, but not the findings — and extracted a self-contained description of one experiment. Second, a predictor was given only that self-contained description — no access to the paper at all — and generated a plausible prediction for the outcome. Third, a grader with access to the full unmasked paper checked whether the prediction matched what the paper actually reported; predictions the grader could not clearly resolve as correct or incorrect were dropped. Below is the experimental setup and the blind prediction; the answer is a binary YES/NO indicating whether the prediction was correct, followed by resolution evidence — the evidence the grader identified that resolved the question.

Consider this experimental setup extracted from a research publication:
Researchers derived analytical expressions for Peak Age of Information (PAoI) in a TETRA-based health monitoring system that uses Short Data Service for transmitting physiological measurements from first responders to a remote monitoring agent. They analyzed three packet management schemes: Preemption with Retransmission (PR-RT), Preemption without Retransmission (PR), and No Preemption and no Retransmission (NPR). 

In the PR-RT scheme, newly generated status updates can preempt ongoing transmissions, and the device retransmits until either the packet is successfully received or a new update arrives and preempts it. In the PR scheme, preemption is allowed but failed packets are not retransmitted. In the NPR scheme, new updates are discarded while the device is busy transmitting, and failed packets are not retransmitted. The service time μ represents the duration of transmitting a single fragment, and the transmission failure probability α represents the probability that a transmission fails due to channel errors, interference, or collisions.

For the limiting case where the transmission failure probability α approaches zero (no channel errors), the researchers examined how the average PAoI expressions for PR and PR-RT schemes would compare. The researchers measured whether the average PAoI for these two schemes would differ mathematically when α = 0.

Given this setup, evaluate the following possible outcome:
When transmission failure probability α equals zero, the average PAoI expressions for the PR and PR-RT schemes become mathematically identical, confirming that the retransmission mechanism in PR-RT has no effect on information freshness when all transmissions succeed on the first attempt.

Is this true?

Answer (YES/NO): YES